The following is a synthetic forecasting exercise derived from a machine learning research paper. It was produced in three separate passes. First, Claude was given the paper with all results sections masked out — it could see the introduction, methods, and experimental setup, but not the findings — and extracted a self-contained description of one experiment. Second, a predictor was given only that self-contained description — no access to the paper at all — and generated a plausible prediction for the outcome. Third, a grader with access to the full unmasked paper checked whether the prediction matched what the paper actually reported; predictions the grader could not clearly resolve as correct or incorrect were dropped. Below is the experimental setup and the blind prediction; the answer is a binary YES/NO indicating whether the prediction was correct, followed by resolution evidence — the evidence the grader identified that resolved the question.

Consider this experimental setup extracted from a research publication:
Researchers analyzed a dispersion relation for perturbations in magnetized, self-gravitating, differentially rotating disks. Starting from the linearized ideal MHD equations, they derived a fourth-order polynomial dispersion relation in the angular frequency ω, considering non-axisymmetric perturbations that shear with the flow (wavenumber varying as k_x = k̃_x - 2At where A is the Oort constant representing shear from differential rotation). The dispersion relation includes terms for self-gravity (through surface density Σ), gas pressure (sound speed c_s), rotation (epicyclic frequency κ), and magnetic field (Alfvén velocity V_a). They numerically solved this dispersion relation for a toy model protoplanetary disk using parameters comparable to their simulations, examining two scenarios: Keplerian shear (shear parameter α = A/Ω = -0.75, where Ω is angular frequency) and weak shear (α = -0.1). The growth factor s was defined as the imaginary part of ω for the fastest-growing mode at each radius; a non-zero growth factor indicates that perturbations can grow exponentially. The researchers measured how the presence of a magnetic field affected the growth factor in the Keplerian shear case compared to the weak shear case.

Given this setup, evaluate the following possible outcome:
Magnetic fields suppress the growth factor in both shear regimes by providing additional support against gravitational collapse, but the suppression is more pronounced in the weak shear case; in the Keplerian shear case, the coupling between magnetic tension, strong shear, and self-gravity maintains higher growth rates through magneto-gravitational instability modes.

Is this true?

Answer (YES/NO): NO